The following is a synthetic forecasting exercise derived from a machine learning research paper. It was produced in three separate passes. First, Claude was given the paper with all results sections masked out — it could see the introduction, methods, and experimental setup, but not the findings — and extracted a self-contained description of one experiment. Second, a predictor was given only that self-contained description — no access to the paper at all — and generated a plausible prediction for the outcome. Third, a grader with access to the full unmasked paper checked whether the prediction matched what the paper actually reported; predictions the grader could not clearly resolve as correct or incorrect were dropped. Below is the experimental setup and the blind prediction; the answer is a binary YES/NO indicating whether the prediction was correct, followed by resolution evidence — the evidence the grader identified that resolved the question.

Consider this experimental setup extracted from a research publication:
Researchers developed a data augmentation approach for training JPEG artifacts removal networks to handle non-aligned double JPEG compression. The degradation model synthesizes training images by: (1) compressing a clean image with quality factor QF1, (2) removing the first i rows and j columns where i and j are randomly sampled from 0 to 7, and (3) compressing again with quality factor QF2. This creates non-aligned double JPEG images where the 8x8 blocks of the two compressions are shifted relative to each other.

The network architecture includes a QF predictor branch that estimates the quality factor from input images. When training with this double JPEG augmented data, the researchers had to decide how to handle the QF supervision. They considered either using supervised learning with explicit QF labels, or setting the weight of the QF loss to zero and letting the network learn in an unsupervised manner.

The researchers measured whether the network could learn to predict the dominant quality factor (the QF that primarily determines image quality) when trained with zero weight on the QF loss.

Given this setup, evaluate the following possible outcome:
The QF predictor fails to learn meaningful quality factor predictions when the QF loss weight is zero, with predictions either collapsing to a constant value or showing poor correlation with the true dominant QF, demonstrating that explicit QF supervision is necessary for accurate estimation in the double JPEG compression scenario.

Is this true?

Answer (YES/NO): NO